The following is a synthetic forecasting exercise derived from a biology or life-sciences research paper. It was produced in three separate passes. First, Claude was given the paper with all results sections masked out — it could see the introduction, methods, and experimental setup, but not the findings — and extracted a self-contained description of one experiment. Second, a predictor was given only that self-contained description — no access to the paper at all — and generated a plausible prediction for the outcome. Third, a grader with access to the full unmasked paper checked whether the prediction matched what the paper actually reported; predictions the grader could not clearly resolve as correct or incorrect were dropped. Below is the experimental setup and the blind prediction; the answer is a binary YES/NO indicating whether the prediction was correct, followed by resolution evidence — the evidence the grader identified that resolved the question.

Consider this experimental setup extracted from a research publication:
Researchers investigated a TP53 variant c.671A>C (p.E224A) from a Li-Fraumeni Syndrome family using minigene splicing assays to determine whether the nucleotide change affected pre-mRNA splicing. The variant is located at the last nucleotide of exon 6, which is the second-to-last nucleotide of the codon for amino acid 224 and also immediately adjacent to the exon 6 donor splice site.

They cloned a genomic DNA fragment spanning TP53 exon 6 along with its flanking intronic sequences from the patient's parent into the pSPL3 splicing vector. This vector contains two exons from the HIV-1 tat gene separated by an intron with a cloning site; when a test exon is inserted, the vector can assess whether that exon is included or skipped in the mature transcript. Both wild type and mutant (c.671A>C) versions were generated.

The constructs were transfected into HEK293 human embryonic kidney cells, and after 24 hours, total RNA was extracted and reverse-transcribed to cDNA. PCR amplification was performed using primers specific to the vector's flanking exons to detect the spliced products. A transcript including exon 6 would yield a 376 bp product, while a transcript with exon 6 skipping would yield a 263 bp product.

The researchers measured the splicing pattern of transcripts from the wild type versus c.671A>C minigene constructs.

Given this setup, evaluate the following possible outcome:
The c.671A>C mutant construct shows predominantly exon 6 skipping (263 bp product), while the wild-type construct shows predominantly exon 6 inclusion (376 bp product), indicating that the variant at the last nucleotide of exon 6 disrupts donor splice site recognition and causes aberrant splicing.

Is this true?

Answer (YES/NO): NO